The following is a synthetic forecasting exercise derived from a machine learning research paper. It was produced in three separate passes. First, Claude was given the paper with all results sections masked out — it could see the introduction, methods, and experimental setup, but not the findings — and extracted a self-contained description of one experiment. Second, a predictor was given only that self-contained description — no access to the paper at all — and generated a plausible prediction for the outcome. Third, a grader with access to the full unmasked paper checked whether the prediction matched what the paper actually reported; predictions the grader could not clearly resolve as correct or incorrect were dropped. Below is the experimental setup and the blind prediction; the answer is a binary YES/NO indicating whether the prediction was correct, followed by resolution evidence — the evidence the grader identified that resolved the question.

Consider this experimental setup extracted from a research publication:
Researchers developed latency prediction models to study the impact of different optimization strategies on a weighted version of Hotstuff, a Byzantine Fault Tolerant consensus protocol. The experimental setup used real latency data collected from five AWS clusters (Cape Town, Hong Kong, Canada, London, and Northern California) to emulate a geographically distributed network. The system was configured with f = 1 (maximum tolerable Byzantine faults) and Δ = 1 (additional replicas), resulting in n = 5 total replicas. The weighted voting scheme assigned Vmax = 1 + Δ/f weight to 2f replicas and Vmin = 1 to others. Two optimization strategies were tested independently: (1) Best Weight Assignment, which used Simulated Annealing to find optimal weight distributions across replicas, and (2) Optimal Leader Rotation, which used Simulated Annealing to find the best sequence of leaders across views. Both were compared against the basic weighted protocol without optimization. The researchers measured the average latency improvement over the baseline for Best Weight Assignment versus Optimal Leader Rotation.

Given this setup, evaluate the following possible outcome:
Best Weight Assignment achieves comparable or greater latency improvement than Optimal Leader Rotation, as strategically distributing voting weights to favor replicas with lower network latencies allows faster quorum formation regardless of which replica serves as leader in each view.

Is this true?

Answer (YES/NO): YES